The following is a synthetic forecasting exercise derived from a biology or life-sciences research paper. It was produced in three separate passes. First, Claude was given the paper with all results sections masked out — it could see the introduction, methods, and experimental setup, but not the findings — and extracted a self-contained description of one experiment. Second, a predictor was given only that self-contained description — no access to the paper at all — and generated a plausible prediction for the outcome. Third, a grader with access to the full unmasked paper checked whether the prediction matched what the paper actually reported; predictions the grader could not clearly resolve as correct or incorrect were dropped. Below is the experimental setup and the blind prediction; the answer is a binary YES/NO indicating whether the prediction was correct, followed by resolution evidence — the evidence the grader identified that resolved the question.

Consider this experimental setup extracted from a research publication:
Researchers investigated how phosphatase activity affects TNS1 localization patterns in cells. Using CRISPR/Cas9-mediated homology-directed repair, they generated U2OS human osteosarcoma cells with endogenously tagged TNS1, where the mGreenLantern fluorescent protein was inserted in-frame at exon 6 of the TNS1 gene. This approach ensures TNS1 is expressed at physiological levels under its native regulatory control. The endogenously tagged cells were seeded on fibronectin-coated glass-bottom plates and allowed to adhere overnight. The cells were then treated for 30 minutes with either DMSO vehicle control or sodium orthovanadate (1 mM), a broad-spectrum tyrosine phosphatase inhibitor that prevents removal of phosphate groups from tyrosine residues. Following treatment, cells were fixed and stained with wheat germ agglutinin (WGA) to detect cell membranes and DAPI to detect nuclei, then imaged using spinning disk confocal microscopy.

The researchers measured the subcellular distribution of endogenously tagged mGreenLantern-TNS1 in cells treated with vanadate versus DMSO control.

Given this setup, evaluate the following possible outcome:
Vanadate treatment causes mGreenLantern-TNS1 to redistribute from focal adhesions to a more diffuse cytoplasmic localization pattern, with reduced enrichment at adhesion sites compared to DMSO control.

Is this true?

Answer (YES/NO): NO